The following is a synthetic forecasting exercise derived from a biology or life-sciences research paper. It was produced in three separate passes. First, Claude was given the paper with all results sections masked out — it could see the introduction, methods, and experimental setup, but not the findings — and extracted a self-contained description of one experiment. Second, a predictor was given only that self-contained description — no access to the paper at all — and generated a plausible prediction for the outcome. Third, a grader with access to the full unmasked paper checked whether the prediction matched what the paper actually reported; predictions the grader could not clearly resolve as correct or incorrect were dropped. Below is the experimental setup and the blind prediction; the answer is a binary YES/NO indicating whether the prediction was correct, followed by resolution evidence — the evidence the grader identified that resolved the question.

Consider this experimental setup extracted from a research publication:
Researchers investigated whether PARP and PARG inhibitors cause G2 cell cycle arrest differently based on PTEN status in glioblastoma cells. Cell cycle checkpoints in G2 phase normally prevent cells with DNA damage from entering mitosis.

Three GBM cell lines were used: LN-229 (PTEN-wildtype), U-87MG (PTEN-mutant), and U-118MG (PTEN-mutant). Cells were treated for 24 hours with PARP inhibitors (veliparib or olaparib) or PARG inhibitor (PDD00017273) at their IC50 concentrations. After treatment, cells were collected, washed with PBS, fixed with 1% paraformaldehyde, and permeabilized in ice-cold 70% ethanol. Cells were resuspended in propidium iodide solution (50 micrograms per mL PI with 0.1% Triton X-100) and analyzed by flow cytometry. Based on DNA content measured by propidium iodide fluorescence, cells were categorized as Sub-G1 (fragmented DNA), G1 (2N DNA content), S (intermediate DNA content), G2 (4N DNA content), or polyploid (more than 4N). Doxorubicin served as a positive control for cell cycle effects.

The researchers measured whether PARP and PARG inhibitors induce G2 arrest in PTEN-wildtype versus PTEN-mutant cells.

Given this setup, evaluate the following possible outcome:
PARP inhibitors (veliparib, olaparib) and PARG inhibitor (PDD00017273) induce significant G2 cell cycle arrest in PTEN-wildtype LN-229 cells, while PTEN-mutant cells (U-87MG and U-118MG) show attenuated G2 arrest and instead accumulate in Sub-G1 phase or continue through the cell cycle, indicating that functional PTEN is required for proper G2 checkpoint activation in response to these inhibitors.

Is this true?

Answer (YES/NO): NO